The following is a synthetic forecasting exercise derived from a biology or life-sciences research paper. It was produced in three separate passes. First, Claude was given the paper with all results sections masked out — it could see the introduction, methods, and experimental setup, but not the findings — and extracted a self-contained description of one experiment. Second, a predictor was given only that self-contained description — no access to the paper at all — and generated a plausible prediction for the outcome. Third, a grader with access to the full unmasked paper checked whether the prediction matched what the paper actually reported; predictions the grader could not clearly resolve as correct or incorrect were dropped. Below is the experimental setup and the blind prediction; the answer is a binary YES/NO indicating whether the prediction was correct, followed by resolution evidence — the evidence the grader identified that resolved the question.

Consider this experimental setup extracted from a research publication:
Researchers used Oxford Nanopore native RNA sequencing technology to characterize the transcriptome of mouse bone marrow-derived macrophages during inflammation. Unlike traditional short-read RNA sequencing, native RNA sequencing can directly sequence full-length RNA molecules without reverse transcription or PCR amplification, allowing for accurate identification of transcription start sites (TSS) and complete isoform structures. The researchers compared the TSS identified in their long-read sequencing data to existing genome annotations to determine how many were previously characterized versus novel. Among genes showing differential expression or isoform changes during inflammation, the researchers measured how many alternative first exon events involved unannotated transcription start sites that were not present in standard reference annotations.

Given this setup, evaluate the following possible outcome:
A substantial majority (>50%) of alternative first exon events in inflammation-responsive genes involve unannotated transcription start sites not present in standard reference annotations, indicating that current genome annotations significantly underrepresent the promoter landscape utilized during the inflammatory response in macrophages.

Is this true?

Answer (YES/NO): NO